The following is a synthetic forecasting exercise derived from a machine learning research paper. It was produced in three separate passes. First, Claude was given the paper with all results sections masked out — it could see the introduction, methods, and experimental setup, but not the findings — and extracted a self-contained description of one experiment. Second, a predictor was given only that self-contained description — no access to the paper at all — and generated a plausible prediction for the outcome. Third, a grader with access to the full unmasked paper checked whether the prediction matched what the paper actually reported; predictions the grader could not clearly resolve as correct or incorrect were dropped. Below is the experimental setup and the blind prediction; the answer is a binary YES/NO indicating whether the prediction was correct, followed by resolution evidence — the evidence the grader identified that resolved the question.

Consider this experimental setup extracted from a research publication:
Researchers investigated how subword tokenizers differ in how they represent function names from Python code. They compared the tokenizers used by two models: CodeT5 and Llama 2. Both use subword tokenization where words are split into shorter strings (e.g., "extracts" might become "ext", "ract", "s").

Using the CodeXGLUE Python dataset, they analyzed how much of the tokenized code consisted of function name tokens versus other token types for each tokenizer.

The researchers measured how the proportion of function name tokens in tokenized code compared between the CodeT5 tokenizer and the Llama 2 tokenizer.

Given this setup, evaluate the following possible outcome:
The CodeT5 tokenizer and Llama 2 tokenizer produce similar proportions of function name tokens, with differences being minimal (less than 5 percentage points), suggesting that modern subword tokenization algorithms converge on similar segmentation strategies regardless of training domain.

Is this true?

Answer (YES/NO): NO